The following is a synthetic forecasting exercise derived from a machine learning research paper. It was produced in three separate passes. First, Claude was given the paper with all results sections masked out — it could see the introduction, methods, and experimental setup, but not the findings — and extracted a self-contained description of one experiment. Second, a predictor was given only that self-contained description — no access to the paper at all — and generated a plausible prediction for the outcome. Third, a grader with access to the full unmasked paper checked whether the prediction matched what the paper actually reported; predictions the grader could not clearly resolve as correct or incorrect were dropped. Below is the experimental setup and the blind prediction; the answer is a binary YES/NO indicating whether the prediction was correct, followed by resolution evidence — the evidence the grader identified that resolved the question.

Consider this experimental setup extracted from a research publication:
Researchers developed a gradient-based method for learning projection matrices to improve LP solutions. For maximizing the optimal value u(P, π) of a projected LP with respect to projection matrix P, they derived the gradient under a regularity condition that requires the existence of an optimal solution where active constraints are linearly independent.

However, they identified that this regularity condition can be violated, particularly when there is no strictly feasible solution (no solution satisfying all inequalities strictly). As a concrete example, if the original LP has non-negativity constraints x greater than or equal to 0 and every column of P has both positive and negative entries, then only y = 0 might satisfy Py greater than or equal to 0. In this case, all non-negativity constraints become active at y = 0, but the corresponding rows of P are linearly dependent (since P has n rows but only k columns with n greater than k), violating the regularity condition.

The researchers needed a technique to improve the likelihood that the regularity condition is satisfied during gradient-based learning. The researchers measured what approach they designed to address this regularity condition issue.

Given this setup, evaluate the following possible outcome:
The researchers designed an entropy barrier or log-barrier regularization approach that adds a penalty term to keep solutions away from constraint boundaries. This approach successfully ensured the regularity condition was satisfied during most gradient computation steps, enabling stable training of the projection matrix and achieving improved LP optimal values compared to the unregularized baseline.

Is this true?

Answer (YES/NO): NO